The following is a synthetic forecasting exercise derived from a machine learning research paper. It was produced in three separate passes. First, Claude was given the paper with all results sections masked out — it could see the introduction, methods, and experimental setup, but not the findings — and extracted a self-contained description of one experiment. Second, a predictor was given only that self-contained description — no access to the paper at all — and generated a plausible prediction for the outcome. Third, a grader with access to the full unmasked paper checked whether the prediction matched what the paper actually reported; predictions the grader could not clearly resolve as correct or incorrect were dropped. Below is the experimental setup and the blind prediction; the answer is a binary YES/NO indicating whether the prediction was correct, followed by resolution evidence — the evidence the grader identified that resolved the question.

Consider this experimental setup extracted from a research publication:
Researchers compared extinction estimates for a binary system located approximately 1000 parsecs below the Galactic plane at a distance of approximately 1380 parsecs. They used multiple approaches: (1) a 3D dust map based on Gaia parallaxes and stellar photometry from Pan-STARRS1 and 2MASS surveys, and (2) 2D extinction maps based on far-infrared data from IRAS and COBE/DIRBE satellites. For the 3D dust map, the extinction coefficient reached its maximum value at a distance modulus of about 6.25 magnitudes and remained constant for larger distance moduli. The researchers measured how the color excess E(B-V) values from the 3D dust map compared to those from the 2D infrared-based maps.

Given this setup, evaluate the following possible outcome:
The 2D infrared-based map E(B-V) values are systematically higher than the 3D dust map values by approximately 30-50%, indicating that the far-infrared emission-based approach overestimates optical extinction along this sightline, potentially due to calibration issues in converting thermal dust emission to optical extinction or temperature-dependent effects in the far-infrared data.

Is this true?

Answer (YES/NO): NO